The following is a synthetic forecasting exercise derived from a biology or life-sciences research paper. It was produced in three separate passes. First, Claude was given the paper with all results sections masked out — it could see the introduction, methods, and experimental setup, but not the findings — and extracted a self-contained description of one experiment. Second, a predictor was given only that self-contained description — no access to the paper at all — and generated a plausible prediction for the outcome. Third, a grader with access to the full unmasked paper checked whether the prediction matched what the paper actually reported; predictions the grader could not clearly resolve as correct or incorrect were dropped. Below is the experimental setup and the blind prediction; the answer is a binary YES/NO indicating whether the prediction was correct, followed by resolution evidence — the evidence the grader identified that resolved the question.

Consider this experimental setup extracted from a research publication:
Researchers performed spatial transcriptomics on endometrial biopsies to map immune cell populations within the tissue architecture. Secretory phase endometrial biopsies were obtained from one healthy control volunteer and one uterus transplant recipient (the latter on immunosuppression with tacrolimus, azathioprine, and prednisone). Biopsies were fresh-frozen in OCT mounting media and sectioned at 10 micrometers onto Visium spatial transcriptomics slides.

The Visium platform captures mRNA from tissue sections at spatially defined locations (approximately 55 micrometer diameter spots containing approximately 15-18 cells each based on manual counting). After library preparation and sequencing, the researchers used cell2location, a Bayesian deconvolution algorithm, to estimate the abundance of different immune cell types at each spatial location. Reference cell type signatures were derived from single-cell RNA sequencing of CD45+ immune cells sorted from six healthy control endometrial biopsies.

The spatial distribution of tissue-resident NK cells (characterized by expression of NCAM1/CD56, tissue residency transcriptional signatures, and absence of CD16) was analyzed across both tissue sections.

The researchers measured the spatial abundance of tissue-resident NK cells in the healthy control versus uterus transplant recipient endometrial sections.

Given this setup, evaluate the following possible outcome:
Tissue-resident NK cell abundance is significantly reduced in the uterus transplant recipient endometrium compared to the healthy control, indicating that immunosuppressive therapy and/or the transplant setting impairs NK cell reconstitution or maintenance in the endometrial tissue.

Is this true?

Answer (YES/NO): YES